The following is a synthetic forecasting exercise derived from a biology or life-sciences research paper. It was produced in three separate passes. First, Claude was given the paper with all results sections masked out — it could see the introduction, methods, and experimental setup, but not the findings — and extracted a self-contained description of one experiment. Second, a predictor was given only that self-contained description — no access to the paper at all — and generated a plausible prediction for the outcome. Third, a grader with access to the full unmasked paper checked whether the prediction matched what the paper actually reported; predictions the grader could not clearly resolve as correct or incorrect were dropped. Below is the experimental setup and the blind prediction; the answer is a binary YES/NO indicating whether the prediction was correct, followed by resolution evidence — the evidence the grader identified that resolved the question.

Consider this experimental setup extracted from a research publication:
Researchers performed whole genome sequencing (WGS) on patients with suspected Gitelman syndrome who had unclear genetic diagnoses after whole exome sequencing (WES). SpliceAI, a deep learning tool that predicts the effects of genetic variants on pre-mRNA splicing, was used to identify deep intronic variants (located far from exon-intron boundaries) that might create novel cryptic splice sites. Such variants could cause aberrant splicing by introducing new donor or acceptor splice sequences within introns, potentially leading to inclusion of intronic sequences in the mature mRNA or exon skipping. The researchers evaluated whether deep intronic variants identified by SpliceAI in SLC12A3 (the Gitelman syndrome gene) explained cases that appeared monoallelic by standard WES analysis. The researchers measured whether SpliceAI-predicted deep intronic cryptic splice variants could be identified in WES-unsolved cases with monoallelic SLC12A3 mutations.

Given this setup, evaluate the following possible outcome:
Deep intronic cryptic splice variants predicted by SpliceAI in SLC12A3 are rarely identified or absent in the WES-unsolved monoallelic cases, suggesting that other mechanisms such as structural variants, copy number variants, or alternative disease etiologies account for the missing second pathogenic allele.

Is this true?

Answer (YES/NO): YES